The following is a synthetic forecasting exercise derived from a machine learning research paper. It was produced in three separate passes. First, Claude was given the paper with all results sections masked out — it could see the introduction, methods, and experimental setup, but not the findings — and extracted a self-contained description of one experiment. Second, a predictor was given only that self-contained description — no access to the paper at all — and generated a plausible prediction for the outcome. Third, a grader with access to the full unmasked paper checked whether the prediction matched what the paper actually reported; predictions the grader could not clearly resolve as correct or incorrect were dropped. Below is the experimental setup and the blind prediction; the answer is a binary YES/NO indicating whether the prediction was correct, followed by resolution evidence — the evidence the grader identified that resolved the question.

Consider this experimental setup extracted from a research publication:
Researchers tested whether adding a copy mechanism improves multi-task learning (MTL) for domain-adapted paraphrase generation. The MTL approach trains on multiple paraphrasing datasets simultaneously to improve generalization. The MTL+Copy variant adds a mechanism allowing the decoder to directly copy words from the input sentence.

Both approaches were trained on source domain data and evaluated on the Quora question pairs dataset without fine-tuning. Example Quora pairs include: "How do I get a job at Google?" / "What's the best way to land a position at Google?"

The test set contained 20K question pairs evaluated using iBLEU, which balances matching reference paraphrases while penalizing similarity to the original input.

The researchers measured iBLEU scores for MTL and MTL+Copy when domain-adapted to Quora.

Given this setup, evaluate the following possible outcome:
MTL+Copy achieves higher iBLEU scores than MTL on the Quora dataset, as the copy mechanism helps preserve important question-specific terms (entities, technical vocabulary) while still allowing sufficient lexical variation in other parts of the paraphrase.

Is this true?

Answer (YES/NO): YES